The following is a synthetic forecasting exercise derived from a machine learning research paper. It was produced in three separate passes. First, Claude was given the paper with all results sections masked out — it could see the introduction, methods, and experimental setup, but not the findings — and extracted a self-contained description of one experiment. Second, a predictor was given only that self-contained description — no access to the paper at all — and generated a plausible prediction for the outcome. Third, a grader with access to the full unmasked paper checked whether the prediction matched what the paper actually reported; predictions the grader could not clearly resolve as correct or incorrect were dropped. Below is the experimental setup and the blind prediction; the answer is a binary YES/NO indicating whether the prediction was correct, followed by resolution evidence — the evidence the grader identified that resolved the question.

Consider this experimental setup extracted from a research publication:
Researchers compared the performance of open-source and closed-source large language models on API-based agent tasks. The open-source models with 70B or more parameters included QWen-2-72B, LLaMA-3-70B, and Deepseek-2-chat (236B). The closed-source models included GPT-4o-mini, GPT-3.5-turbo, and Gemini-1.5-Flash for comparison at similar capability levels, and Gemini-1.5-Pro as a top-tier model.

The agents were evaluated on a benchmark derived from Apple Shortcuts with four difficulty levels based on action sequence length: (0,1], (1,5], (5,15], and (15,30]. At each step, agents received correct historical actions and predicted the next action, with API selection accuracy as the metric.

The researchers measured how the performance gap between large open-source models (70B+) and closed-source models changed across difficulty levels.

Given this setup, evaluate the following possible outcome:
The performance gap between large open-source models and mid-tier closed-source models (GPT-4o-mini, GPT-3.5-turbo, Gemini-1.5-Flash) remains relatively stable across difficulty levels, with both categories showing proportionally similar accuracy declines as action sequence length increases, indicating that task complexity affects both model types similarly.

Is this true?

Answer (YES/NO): NO